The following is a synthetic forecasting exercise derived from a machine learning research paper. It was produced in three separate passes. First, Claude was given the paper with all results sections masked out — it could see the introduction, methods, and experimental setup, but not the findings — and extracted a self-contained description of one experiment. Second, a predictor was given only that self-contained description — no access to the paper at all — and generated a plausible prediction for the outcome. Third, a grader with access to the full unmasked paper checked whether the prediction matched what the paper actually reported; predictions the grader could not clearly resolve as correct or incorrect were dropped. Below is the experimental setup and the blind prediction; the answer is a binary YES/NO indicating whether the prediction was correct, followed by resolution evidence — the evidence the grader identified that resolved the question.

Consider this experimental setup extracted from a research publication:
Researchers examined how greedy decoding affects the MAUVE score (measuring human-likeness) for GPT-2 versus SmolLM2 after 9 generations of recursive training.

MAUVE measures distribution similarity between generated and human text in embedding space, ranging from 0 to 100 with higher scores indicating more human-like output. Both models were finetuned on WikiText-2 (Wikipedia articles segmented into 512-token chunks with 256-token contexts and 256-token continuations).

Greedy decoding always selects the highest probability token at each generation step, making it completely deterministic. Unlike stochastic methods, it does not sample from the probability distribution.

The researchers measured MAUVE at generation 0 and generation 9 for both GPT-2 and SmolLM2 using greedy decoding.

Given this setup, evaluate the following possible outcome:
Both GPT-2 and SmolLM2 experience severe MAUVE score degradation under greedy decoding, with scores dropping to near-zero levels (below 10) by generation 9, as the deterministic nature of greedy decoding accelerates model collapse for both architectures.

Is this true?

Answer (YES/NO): NO